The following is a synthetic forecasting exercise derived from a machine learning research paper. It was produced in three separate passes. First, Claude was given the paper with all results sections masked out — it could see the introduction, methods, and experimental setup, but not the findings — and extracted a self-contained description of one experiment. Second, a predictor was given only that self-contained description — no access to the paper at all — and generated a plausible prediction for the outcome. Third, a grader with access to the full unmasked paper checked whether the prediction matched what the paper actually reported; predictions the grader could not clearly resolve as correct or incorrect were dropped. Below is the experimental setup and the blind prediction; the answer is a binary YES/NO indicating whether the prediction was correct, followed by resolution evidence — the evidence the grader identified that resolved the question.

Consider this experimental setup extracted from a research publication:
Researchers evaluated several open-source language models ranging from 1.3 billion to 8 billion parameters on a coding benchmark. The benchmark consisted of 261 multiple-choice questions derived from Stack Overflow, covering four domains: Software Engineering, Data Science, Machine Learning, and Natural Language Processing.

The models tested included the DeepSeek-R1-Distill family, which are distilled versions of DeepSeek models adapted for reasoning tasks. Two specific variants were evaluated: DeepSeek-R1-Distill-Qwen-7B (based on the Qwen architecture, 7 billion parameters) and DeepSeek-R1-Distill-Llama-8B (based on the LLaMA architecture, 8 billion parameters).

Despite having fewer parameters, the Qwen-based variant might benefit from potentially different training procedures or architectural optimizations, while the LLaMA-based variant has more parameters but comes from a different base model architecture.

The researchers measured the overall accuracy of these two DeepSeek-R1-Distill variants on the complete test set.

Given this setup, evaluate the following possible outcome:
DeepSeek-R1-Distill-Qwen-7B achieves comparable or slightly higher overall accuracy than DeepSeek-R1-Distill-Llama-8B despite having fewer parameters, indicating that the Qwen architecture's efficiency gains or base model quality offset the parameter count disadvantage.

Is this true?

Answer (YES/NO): NO